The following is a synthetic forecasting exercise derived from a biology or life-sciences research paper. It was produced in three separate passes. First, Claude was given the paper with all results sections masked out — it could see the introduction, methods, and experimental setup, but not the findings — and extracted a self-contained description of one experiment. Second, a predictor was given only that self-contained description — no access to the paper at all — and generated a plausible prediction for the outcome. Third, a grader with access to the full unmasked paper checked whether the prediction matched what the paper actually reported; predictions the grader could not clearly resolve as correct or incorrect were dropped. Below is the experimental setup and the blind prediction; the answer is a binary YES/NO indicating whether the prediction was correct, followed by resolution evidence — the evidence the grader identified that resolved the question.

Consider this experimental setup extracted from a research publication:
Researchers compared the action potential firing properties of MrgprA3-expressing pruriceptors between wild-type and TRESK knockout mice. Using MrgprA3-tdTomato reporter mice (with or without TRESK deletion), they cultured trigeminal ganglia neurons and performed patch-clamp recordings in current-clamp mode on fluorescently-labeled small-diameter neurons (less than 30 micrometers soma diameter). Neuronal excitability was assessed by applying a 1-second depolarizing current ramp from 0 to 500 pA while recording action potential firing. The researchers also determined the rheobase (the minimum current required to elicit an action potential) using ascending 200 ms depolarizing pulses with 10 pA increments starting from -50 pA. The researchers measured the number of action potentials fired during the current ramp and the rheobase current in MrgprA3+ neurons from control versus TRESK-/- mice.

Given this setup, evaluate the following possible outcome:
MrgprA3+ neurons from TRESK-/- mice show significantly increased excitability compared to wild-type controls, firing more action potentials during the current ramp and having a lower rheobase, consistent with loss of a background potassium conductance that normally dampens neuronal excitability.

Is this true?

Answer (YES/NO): NO